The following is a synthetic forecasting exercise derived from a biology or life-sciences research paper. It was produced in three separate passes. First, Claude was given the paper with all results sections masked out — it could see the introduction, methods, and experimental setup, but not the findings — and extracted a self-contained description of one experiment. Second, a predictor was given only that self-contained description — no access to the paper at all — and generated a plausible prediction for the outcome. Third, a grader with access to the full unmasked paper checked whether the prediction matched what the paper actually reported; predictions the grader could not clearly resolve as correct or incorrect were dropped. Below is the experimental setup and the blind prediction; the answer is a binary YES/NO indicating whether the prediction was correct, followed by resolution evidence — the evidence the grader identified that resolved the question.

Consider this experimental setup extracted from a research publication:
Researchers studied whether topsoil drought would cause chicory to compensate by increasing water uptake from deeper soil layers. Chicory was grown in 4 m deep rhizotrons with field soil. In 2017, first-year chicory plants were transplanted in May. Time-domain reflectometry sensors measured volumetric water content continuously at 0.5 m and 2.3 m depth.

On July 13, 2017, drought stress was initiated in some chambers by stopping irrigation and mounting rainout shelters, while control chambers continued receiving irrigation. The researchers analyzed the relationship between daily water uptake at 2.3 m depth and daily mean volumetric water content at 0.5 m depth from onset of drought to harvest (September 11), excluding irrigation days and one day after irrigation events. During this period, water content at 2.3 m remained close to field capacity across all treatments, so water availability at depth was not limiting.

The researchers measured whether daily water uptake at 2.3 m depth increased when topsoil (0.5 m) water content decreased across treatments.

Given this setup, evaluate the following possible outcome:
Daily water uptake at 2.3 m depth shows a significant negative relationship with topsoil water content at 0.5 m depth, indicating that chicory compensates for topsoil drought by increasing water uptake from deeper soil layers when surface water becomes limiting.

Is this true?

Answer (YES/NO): NO